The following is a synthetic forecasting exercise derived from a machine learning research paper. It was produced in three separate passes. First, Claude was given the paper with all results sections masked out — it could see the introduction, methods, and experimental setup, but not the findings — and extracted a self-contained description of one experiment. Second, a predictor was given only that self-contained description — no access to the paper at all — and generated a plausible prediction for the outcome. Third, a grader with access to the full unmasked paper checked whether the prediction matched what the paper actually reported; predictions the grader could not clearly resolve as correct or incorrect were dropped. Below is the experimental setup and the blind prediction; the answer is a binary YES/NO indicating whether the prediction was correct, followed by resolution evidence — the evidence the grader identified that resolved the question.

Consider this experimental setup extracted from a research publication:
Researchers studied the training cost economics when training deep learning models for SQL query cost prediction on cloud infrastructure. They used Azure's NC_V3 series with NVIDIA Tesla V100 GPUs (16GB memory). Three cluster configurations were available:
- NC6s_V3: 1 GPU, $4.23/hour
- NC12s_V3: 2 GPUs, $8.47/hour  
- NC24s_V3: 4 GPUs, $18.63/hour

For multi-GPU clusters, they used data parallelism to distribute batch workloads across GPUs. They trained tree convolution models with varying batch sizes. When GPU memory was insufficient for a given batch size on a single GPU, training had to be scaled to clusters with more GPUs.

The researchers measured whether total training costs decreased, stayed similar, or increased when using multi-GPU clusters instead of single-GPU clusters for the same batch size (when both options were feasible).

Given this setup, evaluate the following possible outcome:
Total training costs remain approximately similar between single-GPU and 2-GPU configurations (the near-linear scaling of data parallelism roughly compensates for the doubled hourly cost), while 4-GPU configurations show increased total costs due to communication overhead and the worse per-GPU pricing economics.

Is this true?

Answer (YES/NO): NO